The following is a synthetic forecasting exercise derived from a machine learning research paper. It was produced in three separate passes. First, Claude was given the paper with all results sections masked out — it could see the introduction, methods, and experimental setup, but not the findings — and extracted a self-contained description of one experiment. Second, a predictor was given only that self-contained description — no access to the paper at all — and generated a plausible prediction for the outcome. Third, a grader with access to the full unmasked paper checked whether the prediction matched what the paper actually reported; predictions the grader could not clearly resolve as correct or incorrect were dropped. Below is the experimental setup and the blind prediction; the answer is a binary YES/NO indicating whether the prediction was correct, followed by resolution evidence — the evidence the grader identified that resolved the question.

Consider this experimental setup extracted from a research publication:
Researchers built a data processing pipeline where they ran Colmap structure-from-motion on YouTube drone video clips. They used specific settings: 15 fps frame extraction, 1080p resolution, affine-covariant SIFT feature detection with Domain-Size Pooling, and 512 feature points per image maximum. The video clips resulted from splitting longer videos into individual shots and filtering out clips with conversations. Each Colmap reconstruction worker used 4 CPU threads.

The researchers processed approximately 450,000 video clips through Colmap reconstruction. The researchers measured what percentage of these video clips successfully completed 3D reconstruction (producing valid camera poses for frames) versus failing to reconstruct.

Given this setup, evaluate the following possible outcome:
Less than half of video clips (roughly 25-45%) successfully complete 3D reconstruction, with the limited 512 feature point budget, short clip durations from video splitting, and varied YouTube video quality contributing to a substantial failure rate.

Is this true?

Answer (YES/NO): NO